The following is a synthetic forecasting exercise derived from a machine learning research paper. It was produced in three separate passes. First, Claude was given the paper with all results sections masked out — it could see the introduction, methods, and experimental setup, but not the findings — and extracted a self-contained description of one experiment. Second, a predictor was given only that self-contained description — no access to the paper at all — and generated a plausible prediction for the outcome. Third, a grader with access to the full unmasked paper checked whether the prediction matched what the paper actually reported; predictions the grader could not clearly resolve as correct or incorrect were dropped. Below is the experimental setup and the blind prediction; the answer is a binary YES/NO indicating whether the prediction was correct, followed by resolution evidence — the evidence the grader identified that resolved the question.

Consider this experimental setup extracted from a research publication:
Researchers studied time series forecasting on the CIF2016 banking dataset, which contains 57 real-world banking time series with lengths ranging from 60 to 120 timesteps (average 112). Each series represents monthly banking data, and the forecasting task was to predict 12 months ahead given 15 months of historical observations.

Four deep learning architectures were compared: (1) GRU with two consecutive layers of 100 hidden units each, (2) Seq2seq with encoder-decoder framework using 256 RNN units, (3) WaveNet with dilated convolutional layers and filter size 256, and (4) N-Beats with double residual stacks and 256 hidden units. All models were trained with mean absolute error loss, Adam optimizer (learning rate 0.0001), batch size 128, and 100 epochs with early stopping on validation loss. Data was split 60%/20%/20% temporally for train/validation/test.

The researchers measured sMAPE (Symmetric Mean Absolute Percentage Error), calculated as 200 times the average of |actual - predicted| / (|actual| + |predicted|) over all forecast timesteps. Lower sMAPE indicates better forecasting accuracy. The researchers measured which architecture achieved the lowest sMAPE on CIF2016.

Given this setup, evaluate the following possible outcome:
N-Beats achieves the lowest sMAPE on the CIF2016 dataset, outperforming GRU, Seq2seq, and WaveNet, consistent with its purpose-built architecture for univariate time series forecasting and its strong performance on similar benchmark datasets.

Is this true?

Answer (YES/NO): NO